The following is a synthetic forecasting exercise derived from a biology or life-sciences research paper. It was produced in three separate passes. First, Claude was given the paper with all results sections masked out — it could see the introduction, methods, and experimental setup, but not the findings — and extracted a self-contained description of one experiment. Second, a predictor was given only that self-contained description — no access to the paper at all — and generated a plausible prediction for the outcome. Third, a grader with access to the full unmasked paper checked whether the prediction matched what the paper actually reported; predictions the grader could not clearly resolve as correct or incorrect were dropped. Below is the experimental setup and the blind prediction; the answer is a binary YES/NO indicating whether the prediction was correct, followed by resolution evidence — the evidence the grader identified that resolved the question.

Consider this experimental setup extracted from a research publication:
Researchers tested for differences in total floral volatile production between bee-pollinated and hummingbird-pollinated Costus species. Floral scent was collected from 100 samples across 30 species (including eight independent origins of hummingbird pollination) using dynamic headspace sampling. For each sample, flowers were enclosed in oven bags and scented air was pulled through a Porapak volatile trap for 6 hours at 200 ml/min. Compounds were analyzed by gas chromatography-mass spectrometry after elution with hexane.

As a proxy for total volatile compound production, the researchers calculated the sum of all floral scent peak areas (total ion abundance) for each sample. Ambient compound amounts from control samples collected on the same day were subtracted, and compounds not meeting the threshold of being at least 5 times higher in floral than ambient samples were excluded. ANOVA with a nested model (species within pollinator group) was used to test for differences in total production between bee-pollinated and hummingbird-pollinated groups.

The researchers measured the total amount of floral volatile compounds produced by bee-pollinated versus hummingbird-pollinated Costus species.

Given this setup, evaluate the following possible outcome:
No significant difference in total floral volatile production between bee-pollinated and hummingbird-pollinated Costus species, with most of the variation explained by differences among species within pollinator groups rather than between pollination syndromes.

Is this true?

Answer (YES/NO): NO